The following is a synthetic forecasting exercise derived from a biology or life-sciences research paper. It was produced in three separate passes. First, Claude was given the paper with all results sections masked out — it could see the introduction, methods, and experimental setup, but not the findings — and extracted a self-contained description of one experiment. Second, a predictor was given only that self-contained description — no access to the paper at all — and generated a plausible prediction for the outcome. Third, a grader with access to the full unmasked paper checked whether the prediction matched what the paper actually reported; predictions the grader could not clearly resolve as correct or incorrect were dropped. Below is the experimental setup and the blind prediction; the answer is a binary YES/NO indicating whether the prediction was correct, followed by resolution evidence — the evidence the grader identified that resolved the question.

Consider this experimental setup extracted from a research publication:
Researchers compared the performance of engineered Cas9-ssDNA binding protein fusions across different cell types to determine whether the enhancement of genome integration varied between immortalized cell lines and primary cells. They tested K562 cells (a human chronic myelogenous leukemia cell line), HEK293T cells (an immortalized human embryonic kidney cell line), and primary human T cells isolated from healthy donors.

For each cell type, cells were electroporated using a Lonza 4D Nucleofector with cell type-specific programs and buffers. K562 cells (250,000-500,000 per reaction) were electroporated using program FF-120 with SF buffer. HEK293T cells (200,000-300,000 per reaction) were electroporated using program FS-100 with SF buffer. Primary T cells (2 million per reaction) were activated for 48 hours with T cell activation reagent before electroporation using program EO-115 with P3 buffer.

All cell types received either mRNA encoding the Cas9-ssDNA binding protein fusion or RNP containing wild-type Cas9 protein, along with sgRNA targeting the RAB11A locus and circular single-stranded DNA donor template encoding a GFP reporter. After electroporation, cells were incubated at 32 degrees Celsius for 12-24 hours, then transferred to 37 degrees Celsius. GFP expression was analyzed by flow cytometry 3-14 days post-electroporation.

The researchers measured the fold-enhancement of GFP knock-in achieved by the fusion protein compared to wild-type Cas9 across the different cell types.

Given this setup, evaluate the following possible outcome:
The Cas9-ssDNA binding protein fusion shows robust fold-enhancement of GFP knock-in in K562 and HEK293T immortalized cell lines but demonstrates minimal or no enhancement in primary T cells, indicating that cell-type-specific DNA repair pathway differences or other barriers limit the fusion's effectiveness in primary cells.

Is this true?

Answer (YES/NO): NO